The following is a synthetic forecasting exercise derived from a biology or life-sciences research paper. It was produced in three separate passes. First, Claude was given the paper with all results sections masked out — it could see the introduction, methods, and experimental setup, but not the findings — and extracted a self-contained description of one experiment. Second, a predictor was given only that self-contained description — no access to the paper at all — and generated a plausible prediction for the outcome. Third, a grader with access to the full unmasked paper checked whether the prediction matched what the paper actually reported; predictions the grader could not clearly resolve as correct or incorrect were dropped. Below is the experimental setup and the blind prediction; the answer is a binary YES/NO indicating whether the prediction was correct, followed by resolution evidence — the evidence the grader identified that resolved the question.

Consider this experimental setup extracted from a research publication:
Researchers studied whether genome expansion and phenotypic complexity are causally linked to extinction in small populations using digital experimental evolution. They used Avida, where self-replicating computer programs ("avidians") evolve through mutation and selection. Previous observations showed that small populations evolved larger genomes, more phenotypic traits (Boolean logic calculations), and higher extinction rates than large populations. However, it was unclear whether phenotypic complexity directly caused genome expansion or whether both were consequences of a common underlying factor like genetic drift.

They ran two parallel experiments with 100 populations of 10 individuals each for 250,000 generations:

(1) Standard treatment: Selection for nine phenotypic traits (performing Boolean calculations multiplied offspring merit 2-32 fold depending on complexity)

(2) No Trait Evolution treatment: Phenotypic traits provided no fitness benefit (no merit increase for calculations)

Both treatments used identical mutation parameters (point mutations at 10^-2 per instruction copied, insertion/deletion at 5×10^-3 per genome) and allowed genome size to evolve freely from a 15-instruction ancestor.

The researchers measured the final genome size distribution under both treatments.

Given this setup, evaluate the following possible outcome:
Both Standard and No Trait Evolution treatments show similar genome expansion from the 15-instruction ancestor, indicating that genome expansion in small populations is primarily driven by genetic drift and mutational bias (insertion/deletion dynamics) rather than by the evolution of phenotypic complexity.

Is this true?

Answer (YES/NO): YES